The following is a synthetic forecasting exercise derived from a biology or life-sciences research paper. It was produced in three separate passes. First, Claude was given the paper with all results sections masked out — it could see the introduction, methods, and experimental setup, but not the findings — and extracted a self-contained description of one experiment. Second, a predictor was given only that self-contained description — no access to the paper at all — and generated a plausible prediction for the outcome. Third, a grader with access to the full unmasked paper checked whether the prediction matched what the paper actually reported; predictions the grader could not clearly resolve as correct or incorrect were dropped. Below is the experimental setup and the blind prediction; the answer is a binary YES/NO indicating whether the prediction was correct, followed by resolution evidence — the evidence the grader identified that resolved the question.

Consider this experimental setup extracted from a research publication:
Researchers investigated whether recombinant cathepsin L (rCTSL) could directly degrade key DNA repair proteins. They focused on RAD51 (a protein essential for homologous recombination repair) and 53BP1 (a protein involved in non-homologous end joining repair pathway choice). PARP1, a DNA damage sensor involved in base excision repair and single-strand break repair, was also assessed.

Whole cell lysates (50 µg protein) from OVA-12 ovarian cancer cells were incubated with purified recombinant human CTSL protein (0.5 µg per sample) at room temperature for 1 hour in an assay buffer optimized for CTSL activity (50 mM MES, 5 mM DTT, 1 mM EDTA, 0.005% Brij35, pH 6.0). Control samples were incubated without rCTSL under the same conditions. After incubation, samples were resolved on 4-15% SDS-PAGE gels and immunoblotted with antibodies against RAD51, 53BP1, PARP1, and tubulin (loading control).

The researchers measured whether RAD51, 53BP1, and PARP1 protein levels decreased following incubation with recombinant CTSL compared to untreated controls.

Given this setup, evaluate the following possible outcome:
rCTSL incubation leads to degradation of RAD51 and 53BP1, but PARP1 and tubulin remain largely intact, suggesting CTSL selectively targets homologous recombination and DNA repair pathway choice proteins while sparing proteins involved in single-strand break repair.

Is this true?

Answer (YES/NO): YES